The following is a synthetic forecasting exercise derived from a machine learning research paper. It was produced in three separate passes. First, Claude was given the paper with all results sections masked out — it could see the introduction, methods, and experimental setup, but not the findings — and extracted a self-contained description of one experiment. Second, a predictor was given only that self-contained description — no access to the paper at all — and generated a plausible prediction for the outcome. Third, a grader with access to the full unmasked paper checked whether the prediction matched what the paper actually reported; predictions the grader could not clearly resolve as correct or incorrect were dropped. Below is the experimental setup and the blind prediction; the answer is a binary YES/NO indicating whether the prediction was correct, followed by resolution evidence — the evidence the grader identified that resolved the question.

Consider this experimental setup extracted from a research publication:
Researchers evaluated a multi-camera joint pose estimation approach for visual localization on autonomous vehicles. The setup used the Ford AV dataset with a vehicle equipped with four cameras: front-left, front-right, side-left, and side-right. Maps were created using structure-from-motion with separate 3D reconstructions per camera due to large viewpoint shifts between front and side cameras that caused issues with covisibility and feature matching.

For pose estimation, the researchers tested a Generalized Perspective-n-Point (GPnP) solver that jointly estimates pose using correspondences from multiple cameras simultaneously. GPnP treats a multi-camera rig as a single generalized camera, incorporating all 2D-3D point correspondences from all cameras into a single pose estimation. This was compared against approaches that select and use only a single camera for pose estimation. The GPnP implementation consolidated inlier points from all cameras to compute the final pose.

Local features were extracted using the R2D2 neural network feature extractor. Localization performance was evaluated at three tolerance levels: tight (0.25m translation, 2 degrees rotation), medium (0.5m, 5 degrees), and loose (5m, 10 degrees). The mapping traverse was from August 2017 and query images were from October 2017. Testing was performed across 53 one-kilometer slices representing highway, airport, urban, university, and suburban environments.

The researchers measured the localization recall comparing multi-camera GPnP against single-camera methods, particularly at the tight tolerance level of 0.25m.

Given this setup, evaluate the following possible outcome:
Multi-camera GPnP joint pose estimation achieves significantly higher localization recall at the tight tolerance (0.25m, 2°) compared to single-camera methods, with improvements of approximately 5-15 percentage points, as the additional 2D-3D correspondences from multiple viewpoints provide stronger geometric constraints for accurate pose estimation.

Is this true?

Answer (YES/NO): NO